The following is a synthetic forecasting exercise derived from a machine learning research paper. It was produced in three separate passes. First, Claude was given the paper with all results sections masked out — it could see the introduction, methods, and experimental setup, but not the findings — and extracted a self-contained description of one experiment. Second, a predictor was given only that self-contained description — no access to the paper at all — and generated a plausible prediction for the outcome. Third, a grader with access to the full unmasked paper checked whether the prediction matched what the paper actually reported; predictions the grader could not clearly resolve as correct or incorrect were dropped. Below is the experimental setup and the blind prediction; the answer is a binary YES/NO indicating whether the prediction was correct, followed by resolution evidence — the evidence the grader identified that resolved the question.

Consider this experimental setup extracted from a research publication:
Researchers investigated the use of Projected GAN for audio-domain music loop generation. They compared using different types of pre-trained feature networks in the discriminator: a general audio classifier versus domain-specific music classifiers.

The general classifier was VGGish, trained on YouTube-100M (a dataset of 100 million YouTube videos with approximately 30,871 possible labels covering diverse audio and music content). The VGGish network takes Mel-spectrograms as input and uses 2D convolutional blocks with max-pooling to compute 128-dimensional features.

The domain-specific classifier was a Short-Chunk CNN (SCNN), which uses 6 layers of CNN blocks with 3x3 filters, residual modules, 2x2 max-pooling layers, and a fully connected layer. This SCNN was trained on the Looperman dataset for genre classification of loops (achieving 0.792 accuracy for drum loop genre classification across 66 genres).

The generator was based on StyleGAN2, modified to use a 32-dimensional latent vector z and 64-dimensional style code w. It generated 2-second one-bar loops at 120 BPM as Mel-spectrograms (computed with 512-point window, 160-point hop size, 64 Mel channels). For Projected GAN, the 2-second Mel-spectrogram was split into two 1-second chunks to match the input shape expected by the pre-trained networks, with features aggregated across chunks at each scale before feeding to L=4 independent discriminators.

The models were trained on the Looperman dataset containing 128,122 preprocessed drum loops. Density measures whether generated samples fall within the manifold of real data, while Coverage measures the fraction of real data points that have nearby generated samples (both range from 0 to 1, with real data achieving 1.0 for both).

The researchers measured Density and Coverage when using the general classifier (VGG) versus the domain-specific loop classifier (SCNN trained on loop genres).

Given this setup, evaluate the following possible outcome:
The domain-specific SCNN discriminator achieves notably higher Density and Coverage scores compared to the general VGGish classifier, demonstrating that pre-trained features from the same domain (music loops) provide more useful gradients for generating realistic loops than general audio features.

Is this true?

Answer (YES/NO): NO